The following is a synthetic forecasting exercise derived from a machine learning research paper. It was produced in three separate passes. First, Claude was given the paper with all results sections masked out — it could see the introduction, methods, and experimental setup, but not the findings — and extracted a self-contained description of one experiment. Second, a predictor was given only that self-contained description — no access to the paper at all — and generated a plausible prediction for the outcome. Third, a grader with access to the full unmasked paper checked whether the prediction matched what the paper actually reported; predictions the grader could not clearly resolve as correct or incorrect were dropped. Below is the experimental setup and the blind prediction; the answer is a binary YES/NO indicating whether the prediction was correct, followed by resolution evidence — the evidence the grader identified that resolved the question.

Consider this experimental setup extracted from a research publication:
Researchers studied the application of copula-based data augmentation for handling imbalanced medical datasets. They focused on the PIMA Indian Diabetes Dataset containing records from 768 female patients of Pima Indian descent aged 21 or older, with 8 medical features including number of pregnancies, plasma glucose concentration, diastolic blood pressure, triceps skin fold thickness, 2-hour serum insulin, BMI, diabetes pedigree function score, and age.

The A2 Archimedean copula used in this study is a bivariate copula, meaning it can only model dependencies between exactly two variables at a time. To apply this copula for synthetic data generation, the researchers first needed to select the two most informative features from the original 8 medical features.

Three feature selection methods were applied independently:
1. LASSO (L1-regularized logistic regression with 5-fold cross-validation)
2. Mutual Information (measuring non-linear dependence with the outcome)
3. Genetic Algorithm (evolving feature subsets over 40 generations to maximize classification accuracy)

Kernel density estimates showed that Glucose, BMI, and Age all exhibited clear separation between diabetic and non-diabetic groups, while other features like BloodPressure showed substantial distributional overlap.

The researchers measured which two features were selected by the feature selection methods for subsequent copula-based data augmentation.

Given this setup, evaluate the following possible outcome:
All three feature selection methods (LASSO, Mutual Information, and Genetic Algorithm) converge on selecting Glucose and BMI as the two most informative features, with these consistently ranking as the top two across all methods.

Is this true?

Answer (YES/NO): YES